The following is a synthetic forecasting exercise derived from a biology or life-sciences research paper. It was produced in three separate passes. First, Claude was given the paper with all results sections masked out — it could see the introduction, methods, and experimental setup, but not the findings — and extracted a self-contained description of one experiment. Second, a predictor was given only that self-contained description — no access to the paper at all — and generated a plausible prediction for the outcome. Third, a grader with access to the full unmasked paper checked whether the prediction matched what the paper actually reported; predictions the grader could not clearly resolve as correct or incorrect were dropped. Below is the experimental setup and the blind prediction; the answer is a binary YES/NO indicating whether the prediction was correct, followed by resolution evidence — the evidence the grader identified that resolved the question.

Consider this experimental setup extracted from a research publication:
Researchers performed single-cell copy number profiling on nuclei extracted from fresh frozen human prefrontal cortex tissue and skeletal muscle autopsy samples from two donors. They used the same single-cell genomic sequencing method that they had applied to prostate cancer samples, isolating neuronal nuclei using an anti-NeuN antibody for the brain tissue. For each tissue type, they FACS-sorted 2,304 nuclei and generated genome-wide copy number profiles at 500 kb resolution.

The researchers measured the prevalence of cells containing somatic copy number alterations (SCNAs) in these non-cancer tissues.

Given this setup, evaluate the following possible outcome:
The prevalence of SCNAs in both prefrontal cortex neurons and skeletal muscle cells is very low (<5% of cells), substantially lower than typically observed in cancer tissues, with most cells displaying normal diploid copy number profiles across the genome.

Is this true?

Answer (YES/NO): YES